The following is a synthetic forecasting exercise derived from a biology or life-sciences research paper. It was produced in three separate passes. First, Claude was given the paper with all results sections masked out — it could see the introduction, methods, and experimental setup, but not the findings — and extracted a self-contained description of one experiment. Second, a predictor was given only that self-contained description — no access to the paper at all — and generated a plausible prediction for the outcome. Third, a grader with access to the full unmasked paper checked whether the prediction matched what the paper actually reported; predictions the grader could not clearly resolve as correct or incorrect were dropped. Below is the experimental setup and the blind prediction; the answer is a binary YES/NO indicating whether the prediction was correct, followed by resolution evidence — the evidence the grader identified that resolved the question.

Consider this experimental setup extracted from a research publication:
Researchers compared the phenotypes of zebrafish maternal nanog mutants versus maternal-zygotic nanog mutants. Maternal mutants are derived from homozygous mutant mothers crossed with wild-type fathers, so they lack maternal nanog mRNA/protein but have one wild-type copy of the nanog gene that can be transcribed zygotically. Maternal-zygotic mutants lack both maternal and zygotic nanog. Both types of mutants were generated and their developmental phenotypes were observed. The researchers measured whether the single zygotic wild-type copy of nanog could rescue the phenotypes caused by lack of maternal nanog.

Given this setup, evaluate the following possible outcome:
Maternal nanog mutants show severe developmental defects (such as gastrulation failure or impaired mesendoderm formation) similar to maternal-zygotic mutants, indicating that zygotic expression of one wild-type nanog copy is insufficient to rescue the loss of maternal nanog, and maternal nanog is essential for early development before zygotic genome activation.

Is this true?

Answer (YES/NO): YES